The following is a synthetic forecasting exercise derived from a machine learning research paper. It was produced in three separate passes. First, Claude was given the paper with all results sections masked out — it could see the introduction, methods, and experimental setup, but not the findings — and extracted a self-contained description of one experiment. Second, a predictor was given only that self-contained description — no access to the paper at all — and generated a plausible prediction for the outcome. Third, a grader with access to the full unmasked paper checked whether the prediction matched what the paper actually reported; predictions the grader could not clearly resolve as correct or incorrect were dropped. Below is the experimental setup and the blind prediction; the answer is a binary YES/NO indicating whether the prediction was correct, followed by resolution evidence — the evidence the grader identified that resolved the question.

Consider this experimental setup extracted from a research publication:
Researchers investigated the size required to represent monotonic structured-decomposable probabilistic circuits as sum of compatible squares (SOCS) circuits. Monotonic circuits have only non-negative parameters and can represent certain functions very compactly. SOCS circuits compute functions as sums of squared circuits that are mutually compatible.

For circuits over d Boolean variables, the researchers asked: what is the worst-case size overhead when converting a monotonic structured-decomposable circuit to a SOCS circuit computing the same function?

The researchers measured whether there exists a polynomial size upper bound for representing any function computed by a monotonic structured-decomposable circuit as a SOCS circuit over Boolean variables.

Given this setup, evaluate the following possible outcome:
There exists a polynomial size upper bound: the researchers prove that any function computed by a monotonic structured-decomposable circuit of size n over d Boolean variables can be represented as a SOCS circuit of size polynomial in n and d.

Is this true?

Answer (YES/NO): NO